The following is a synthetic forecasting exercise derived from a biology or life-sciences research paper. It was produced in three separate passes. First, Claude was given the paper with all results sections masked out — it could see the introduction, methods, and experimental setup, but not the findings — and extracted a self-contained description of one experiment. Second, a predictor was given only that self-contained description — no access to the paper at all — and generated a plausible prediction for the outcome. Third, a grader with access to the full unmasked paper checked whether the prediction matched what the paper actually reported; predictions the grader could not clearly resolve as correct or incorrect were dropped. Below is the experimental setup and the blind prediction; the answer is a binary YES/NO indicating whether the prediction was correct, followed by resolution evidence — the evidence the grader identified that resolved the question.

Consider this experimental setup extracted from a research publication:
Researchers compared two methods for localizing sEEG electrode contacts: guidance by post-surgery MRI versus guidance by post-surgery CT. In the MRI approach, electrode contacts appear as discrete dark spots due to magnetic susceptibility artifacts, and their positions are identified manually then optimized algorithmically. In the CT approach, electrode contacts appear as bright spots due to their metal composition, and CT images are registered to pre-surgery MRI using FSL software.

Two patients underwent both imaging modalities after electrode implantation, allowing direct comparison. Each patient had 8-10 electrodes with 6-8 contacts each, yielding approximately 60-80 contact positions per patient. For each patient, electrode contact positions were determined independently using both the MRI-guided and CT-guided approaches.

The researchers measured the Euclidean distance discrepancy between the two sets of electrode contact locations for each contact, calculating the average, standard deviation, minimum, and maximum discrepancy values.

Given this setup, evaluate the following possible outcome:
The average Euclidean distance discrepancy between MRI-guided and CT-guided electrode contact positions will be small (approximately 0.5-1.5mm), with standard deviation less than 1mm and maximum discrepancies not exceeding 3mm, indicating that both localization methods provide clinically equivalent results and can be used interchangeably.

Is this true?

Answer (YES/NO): NO